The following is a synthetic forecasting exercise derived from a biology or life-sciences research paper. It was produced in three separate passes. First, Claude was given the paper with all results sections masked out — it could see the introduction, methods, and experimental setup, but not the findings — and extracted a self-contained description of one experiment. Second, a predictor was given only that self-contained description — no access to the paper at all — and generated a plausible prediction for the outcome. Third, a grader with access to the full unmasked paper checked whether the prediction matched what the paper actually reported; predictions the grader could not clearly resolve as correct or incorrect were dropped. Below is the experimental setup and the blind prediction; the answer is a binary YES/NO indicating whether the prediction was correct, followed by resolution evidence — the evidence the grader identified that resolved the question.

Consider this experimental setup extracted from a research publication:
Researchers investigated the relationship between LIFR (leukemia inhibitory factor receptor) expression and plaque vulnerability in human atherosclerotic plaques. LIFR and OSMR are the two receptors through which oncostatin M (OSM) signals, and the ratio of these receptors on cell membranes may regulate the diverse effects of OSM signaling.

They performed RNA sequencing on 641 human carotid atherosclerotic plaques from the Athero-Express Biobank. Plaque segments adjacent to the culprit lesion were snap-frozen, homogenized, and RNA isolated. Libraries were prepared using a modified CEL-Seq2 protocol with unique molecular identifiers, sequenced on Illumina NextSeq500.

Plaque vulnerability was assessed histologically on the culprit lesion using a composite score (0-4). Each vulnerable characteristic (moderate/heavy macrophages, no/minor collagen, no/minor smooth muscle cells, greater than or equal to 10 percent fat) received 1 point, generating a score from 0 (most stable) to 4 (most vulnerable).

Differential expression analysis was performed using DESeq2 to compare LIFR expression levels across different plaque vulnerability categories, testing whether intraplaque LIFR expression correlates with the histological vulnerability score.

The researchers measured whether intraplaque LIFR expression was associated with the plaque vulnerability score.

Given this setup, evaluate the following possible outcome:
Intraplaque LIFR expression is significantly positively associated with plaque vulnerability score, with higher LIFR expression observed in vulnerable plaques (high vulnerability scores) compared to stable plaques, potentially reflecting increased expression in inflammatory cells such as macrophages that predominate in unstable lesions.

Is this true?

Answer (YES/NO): NO